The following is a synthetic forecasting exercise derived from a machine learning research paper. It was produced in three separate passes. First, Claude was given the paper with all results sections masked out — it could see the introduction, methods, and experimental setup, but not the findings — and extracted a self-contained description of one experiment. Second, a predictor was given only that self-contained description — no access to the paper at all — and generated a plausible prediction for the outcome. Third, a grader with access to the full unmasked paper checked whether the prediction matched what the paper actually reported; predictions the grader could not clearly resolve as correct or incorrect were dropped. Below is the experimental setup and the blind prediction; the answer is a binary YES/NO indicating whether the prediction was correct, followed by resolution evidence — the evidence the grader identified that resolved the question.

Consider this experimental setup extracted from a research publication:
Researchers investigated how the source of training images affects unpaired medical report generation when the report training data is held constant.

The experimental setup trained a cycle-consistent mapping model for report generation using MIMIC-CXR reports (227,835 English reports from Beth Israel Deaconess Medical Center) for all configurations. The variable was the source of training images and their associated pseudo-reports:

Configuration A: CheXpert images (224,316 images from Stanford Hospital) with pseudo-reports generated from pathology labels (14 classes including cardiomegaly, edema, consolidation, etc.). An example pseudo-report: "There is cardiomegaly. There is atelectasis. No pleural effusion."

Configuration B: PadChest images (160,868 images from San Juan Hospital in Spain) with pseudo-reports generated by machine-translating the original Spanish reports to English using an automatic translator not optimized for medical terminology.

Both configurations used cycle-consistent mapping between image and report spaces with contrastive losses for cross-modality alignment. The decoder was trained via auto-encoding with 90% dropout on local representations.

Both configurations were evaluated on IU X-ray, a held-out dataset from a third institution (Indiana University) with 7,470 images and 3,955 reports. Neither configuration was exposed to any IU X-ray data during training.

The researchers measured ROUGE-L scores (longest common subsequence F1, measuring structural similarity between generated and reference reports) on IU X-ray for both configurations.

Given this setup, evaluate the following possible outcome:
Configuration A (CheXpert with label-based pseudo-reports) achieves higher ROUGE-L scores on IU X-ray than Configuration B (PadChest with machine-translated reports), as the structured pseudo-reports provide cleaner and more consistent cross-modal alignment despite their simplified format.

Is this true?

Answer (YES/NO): YES